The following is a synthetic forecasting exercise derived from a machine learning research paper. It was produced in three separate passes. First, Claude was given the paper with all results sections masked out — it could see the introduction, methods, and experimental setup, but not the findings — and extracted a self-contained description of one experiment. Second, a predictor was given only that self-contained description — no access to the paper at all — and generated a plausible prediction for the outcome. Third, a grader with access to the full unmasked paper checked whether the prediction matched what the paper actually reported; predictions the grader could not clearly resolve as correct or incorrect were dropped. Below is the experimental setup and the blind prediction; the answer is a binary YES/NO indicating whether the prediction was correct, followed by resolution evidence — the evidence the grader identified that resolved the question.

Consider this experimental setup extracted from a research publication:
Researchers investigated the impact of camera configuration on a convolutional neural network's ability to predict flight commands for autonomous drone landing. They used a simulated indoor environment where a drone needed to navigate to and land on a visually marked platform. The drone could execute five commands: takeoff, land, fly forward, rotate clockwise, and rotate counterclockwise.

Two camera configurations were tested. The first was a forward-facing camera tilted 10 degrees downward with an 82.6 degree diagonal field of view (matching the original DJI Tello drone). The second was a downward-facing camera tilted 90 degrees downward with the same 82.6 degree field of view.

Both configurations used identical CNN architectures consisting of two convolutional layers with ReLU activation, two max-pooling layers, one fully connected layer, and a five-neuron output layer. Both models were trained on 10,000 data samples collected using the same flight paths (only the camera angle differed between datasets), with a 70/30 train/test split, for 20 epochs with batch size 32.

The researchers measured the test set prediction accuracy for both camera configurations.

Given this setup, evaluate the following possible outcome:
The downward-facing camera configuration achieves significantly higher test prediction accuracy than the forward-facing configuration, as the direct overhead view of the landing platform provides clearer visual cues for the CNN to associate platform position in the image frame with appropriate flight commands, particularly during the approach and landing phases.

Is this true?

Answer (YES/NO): NO